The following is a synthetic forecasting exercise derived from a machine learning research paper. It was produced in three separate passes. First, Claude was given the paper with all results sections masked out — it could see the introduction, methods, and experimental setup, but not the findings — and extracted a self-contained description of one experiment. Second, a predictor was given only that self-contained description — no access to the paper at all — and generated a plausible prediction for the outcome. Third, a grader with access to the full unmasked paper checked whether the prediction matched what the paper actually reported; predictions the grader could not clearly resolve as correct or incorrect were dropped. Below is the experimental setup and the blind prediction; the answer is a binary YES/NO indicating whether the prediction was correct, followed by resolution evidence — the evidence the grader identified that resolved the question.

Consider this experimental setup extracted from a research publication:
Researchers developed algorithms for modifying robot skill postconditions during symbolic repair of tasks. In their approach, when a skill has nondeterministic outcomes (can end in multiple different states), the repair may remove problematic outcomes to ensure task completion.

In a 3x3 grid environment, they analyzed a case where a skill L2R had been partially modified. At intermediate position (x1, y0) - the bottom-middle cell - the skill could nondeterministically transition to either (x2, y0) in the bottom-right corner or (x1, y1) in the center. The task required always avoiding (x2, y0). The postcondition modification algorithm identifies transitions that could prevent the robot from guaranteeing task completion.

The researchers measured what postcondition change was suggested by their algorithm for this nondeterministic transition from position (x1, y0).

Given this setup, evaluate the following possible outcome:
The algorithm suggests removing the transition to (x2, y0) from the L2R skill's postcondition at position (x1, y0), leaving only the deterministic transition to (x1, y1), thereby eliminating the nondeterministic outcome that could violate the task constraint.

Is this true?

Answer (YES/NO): YES